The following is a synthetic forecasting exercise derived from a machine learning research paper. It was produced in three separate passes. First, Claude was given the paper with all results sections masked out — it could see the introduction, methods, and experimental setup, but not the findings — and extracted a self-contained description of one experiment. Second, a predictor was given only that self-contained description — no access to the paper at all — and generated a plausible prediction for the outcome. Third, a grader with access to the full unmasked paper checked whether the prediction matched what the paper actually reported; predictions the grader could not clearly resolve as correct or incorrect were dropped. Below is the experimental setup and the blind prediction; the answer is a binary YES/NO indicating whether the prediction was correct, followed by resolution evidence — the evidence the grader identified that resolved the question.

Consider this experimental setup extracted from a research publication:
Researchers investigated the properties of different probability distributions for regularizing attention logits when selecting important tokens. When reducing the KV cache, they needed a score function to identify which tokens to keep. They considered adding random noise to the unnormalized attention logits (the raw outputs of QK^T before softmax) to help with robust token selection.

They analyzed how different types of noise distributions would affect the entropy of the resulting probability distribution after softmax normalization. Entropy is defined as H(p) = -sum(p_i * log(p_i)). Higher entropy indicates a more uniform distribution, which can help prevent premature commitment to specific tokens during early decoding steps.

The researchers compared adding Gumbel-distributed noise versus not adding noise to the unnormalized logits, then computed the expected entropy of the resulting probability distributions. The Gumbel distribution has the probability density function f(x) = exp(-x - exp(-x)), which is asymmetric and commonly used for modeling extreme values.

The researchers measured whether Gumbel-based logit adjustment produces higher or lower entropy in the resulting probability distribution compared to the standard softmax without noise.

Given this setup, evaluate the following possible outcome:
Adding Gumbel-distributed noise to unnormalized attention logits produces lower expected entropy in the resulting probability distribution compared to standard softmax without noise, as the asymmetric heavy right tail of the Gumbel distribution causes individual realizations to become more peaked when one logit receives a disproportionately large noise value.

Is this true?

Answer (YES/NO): NO